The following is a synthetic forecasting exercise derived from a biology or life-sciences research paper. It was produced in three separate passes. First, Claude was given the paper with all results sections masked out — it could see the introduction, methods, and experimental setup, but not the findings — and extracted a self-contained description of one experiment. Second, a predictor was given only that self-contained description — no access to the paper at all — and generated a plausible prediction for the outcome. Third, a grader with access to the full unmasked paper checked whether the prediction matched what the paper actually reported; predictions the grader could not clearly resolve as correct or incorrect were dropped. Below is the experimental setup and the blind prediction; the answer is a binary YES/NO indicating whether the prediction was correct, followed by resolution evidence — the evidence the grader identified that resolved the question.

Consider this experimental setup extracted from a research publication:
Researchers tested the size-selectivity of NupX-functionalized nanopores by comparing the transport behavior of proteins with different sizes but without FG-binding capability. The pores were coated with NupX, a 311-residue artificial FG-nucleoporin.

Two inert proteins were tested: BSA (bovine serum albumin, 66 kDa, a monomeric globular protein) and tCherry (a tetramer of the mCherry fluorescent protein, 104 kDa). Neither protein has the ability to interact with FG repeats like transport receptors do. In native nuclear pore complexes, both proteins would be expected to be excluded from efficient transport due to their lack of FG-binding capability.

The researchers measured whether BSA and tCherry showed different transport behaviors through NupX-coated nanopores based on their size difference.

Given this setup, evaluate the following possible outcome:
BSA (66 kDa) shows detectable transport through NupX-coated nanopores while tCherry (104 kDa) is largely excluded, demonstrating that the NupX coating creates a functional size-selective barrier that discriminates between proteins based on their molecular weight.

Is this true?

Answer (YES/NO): NO